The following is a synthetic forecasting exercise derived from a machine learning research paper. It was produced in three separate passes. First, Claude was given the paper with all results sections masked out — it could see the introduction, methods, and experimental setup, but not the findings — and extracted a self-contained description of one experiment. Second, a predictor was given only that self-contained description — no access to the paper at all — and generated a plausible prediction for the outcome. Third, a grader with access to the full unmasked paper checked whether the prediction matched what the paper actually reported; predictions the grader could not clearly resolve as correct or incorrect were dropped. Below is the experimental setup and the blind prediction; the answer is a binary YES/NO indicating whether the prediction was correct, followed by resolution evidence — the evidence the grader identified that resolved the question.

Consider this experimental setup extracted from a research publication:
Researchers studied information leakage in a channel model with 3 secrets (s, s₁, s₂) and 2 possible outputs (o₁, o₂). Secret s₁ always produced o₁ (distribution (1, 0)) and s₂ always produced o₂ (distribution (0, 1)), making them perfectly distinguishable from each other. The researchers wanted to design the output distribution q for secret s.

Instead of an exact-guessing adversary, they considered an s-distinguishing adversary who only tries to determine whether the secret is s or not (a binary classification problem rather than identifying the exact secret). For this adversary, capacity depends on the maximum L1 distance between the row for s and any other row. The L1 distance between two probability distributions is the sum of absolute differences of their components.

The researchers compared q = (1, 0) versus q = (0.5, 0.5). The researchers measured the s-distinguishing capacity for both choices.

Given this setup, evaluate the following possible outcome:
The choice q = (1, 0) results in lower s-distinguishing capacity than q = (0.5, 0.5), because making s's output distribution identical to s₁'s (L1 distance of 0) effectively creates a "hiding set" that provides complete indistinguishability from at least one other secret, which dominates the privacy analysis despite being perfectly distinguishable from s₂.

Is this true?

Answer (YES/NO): NO